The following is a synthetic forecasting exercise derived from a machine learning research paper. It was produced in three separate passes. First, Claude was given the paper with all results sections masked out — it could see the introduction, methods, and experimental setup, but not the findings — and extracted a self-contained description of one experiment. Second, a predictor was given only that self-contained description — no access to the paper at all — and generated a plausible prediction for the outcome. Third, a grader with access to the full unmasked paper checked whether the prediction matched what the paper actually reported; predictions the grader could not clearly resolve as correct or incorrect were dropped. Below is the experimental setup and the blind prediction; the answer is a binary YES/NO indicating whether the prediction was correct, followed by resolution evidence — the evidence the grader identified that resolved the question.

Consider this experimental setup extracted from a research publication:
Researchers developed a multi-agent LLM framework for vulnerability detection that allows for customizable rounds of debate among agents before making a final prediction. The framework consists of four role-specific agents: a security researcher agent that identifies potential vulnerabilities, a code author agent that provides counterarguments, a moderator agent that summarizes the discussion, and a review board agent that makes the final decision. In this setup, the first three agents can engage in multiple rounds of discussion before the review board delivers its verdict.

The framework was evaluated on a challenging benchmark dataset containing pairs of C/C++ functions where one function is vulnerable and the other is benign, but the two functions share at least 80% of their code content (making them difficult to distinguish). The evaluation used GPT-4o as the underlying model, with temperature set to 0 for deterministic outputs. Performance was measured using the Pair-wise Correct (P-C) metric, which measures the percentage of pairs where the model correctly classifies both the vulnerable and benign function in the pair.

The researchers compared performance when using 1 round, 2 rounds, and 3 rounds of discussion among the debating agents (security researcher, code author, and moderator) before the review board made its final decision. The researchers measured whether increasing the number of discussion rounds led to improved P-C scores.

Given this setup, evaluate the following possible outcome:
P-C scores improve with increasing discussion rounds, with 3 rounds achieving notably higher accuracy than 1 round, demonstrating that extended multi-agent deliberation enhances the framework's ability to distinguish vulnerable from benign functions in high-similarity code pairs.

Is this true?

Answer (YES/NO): NO